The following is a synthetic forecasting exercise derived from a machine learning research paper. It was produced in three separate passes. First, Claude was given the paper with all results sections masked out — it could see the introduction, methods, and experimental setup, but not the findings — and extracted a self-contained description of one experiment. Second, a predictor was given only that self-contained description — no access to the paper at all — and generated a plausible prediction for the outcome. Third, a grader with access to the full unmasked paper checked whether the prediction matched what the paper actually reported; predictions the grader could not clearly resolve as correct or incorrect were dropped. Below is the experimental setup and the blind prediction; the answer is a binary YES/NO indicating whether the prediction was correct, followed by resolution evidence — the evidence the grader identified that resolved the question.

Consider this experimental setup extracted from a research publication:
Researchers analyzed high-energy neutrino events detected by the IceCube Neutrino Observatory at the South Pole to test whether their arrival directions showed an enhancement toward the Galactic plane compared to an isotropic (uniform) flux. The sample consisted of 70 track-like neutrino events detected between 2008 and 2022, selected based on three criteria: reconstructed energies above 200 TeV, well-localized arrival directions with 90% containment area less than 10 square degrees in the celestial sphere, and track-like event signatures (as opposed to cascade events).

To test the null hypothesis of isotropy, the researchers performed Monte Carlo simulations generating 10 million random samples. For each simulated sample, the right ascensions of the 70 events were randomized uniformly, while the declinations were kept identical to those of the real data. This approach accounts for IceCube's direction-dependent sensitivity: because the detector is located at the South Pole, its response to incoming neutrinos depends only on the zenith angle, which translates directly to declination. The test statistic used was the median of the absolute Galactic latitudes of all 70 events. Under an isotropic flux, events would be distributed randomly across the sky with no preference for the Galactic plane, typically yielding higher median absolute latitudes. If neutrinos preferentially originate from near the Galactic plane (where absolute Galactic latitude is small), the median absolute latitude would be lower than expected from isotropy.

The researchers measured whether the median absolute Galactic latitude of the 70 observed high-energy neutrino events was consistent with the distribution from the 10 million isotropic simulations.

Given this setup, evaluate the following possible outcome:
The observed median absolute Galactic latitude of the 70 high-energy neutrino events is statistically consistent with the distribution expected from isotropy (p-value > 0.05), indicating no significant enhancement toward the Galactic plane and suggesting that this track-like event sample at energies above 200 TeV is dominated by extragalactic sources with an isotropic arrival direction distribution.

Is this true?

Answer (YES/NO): NO